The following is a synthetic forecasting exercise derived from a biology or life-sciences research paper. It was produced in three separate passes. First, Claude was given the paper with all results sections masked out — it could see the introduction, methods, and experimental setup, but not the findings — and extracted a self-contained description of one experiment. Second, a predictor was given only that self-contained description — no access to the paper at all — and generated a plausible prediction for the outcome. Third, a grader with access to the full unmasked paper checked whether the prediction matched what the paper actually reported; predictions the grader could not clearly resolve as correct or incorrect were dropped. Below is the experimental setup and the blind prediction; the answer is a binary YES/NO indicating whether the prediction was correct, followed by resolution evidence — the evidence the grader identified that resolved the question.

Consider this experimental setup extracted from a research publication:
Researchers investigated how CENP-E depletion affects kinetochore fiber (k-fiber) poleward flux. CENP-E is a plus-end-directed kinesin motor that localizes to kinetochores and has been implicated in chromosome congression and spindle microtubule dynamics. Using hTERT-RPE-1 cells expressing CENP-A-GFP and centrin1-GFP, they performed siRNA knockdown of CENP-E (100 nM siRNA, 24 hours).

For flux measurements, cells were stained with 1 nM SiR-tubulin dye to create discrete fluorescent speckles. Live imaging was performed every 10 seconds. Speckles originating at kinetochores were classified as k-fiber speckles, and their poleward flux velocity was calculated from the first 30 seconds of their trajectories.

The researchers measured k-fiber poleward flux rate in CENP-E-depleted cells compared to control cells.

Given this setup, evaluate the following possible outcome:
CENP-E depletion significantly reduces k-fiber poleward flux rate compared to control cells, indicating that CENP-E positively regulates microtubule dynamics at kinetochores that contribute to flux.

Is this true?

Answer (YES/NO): YES